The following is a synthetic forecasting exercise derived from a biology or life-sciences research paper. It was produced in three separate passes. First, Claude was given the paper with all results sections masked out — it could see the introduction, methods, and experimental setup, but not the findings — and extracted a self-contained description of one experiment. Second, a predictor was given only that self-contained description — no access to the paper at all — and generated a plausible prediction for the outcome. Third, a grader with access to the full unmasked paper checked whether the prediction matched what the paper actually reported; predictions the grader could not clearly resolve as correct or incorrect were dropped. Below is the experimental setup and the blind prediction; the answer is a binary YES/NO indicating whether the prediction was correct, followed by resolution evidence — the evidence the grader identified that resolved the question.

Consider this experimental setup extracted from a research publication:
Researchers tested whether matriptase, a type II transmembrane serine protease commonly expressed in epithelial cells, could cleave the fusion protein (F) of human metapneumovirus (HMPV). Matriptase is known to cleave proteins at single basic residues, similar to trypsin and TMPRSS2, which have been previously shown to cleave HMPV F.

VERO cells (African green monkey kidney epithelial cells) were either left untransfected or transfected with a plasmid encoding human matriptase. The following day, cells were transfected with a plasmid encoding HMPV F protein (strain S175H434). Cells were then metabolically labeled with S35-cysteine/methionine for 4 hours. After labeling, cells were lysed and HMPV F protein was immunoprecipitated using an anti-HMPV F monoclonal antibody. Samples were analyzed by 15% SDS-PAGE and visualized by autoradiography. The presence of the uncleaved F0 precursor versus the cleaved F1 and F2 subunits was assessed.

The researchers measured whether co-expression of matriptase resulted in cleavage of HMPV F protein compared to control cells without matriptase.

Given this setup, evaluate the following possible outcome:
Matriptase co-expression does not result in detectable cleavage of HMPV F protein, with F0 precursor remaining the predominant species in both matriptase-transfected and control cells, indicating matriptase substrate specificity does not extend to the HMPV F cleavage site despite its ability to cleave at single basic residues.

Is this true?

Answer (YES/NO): NO